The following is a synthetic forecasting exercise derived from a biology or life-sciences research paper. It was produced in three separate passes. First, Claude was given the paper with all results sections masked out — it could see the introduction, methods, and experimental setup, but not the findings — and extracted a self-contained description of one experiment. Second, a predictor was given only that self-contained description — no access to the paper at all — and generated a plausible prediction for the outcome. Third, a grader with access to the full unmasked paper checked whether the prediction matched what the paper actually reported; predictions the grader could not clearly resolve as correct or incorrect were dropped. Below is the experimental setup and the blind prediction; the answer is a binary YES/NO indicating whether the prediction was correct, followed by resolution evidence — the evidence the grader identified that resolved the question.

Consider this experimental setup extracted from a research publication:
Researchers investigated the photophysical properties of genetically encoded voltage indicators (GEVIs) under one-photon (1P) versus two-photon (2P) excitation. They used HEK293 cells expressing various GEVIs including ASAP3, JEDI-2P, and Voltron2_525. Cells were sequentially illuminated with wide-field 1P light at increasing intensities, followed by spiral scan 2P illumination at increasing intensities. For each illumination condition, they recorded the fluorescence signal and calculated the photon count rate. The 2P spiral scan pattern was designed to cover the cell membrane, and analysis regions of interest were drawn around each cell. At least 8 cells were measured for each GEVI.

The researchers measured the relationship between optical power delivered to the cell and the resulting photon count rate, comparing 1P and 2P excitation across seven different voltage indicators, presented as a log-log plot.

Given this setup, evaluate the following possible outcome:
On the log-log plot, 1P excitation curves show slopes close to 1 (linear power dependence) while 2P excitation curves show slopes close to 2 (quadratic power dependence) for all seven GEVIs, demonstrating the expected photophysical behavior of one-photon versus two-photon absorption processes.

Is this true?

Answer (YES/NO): YES